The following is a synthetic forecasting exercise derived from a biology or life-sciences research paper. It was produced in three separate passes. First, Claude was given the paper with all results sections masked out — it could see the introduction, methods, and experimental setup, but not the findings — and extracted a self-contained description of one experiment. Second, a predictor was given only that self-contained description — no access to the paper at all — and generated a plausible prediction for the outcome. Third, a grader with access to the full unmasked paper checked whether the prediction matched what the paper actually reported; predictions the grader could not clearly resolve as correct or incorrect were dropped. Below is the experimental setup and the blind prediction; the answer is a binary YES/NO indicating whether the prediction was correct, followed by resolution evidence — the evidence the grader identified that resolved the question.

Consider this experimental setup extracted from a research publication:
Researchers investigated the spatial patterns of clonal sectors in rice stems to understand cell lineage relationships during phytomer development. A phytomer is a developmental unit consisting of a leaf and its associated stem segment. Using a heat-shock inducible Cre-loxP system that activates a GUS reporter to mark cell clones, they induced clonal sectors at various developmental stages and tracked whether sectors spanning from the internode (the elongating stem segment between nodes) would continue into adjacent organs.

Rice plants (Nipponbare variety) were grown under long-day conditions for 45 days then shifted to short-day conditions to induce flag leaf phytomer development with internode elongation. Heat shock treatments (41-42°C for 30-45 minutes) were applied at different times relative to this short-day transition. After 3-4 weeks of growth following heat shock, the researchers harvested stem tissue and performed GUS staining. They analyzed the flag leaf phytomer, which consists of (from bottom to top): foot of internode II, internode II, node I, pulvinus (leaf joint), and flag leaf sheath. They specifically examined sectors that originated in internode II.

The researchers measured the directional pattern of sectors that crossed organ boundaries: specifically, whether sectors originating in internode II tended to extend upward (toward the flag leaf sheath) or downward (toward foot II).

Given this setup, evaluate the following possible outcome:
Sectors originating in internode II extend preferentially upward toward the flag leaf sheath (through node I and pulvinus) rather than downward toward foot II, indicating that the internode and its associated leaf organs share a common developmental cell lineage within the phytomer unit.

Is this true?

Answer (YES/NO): NO